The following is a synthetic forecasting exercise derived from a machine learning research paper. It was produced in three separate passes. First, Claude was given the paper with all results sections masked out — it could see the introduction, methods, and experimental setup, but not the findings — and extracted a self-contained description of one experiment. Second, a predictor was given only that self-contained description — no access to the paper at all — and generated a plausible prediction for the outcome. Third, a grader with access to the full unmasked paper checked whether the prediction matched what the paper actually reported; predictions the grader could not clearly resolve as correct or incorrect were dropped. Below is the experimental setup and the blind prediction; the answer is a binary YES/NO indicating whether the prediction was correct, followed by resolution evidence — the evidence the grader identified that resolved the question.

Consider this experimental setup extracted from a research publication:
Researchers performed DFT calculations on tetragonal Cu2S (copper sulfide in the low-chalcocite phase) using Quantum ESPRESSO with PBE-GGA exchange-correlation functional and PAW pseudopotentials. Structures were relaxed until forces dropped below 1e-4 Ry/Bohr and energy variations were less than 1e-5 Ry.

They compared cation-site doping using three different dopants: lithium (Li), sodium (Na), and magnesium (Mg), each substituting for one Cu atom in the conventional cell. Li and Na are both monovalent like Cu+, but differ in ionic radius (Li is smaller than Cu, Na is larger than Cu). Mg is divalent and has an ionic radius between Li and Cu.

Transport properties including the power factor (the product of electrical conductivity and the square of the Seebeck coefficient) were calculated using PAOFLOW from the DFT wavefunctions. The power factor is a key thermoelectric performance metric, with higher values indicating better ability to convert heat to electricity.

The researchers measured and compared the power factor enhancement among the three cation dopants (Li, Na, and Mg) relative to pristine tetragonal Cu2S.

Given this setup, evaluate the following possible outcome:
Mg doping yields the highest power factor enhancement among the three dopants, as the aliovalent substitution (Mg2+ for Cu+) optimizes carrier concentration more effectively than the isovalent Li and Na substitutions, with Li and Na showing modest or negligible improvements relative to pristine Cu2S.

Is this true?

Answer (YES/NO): NO